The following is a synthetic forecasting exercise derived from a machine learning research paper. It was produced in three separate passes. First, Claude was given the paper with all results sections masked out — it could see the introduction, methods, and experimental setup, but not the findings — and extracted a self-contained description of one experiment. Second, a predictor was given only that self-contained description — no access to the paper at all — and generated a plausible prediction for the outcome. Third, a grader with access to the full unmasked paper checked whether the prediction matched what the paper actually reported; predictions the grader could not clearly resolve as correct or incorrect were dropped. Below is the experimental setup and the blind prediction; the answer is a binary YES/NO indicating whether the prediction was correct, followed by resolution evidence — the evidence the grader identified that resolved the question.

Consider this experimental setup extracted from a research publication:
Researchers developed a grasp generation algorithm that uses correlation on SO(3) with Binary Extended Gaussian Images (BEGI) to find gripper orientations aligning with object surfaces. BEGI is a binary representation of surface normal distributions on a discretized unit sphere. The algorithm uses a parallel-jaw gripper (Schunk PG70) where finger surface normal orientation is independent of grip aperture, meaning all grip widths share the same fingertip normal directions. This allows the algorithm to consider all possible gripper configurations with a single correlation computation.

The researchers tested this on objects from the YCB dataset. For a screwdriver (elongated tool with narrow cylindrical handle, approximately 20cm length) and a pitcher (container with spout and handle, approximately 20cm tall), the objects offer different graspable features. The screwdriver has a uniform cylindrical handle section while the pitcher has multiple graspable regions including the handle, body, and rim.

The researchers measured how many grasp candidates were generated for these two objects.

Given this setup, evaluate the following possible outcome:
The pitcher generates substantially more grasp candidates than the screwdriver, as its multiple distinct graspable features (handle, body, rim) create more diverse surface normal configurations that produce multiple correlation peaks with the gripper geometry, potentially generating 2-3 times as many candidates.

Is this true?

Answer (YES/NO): NO